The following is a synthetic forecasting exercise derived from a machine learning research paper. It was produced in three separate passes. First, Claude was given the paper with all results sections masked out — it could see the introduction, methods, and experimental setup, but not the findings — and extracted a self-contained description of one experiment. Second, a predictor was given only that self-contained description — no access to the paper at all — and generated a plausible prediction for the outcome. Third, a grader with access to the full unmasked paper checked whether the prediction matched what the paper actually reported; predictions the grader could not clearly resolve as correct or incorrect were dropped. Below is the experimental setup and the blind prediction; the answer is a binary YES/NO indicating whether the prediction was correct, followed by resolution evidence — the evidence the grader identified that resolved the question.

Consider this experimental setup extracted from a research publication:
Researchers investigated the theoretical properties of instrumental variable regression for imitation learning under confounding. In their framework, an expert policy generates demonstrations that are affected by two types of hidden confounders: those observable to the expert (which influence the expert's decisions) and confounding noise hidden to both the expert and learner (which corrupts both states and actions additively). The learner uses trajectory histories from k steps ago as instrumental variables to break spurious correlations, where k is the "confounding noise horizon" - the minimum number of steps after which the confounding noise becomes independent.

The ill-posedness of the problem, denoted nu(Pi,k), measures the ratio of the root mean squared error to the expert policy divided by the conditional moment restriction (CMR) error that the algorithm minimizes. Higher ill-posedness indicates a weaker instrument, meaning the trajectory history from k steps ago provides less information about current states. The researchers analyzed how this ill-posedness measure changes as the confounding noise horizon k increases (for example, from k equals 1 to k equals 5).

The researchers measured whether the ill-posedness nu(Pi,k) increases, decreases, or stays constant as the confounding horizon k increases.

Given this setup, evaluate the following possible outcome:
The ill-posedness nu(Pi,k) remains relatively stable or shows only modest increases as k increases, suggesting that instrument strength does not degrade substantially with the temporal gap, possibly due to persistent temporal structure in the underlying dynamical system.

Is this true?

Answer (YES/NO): NO